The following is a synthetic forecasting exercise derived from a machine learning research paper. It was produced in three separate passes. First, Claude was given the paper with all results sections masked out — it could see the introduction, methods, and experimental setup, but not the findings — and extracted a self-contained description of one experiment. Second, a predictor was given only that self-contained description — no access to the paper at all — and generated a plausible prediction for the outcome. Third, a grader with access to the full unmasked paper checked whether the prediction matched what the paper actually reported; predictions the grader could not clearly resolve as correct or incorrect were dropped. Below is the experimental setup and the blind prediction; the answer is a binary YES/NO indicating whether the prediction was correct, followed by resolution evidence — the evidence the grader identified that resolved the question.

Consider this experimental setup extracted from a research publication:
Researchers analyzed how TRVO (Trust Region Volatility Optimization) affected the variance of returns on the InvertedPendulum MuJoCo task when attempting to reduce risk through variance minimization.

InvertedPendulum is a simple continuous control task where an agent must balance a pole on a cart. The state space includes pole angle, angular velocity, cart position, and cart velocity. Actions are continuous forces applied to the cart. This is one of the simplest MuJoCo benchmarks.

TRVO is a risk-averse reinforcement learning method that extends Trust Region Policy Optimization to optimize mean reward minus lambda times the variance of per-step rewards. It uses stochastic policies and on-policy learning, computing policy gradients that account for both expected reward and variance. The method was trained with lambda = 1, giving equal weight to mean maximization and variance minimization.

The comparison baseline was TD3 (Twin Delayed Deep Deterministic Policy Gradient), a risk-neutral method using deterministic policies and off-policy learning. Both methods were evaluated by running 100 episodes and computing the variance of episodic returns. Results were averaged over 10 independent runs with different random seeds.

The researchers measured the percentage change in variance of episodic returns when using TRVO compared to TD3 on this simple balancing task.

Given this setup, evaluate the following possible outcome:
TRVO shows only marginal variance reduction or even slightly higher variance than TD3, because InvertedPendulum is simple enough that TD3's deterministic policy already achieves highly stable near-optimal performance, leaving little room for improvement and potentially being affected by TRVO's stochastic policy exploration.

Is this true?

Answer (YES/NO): NO